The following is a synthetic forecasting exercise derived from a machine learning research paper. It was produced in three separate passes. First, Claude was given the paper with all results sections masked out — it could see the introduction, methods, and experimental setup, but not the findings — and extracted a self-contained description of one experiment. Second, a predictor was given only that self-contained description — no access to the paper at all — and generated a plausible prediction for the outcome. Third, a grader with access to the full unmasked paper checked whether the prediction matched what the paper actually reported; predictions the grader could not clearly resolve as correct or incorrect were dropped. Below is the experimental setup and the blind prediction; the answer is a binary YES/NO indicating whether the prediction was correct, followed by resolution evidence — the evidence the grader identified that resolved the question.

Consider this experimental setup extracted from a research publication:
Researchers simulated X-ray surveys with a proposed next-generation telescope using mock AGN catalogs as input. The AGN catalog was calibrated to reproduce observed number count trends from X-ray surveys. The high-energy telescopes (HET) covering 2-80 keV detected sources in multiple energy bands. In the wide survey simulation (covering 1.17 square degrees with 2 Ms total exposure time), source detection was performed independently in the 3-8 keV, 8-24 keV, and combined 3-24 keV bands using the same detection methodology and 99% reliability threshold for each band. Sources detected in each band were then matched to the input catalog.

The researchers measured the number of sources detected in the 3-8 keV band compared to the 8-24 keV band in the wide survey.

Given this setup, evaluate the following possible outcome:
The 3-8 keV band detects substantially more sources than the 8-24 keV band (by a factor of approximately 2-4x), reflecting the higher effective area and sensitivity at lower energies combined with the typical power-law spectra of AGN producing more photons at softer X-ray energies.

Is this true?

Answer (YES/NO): NO